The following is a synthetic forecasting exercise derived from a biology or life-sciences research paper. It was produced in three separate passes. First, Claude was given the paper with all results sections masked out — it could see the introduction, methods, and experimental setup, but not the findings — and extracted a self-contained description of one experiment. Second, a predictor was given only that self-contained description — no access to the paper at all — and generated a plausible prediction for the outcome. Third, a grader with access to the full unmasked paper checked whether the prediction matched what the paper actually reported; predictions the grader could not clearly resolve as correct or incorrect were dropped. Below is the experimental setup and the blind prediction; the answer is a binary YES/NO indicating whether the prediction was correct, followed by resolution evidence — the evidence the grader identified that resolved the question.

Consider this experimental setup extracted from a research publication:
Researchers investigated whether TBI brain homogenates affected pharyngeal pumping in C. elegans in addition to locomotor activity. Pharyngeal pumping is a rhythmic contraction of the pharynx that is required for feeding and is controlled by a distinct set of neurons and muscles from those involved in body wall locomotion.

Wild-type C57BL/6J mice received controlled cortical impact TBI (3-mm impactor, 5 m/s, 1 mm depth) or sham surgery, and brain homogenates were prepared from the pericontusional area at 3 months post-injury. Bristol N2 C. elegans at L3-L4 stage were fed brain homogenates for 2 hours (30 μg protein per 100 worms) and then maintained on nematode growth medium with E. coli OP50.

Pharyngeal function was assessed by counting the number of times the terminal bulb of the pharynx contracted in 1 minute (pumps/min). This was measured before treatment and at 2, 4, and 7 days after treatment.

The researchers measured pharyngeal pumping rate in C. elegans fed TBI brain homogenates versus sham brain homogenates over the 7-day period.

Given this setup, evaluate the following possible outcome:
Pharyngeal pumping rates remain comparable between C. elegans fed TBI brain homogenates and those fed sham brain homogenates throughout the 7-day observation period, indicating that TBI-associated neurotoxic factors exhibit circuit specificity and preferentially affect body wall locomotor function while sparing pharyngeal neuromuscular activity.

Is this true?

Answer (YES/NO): YES